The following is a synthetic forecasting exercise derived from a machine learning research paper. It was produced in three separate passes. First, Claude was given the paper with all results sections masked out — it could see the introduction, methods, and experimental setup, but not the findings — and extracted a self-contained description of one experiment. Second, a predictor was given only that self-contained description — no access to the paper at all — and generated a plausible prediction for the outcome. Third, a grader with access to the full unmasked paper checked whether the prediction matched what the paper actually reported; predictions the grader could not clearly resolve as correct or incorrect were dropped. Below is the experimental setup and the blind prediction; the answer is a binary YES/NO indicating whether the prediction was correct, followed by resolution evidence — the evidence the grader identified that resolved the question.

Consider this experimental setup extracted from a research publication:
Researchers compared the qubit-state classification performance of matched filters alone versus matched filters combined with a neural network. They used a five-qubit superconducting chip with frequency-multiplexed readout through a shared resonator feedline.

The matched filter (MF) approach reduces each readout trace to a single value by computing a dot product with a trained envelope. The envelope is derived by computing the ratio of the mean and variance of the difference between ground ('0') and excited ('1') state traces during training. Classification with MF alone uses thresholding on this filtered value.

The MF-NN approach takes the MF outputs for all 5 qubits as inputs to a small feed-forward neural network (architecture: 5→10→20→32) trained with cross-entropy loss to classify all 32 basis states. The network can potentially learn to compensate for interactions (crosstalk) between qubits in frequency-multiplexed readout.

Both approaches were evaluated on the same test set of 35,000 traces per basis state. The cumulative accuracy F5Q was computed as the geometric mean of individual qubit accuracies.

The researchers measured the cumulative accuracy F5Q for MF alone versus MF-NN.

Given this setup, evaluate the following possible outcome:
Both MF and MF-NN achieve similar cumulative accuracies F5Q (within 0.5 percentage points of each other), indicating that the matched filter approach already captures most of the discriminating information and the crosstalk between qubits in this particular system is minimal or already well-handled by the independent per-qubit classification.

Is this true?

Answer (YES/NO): YES